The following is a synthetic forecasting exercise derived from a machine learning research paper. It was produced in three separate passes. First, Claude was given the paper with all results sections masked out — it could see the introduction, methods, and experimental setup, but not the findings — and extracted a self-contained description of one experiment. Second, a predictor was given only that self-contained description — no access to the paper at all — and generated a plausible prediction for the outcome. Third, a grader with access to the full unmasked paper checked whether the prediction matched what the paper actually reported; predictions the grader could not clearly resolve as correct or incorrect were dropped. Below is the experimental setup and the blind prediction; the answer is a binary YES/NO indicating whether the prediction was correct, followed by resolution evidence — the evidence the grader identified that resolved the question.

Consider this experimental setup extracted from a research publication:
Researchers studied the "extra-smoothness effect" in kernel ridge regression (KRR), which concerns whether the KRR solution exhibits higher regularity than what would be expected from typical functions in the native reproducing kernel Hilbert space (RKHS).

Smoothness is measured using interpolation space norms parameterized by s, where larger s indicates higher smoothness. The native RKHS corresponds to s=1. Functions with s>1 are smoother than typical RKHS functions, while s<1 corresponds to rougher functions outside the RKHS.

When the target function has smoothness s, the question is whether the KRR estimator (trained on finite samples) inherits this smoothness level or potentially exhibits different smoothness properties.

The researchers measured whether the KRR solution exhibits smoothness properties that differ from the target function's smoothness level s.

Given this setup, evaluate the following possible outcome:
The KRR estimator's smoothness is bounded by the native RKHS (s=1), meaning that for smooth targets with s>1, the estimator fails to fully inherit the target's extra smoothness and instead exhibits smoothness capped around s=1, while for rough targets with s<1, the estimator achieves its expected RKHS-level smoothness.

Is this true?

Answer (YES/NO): NO